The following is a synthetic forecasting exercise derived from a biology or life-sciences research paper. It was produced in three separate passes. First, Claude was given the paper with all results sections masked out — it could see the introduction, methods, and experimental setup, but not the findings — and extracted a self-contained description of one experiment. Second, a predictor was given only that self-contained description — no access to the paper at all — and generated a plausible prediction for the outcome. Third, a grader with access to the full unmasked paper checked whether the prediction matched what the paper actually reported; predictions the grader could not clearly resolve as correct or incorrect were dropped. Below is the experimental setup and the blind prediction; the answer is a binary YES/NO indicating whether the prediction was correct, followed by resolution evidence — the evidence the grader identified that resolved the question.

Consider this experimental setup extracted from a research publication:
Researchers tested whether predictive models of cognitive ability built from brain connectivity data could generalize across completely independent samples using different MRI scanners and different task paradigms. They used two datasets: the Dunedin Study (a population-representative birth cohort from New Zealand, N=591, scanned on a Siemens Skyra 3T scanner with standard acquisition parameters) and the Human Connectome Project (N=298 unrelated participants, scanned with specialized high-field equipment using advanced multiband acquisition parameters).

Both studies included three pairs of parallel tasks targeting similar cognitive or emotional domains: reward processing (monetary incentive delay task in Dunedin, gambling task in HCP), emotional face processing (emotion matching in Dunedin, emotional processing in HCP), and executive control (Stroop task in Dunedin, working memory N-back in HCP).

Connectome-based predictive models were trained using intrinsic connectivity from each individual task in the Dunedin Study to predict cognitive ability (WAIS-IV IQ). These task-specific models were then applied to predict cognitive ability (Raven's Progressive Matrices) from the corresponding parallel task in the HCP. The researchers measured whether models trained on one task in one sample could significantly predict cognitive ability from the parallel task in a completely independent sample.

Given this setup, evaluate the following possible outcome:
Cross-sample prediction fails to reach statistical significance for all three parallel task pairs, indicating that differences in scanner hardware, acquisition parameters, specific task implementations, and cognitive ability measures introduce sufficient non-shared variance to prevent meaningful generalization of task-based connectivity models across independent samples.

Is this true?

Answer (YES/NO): NO